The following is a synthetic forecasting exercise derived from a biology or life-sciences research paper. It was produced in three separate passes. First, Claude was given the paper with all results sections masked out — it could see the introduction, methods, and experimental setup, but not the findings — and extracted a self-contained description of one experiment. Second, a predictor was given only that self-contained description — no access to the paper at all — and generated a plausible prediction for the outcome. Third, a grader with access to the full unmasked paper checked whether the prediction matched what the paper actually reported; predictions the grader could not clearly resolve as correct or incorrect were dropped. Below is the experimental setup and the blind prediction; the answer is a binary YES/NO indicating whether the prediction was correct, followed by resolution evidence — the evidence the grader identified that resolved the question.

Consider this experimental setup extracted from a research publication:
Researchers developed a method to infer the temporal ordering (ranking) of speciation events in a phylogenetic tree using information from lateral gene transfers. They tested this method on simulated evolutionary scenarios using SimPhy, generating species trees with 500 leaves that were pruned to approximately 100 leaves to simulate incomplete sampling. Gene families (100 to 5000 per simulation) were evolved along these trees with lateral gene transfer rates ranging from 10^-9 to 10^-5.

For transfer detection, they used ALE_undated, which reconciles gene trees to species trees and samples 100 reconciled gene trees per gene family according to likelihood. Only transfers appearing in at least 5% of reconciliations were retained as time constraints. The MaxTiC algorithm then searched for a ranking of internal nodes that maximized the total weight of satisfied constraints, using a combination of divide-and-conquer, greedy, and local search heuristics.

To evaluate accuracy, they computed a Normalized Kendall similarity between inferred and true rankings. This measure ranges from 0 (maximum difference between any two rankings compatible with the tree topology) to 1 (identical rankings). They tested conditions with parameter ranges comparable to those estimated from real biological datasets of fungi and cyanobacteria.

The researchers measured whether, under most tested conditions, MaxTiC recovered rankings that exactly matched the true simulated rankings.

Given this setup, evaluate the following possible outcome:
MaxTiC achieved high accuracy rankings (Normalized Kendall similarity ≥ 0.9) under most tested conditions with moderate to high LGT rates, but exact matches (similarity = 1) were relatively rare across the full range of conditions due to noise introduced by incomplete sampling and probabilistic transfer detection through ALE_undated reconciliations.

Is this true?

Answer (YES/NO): NO